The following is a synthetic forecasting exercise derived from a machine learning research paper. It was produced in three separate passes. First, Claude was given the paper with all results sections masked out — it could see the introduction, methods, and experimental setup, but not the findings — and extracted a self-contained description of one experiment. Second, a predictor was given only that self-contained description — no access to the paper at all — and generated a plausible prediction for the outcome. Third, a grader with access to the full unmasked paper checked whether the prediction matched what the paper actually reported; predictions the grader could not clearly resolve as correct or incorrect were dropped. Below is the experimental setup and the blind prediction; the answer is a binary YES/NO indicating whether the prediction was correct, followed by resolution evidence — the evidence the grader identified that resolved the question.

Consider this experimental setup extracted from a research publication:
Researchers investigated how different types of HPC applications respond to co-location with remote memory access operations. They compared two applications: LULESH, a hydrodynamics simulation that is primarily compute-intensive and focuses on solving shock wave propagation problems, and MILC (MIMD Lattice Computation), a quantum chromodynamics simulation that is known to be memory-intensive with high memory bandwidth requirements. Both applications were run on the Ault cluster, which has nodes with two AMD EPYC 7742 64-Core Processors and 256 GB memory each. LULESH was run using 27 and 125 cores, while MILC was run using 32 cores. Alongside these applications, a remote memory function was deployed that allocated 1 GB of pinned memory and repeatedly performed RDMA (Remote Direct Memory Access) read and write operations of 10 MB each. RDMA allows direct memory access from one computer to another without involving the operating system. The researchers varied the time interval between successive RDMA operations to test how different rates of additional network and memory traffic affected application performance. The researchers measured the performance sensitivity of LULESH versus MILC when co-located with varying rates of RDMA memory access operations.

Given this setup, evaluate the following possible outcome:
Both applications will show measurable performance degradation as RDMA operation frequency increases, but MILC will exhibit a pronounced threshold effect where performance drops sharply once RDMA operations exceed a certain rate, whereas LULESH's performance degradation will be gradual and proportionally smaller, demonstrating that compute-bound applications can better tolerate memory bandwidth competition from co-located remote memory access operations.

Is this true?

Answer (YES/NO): NO